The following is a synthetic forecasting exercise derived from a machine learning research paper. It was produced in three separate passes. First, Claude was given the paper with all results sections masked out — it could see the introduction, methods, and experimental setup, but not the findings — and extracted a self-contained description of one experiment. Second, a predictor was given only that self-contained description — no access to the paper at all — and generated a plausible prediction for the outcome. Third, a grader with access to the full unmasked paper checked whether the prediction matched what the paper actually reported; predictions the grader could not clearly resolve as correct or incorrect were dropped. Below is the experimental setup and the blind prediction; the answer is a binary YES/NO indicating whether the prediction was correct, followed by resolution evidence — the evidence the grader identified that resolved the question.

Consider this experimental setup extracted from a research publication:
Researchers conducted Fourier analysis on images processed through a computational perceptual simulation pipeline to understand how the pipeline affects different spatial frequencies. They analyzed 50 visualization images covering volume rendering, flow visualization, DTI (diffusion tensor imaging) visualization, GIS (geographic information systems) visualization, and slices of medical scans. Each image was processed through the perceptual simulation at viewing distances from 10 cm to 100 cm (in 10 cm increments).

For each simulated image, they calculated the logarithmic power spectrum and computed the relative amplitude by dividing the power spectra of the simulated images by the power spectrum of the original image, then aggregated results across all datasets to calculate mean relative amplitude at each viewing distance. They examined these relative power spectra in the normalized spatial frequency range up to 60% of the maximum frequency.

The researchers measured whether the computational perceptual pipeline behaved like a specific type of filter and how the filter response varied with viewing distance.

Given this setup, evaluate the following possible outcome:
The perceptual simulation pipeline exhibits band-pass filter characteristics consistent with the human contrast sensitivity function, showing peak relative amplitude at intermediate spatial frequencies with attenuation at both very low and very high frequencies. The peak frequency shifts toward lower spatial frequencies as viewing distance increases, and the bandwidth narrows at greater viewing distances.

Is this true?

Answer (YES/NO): NO